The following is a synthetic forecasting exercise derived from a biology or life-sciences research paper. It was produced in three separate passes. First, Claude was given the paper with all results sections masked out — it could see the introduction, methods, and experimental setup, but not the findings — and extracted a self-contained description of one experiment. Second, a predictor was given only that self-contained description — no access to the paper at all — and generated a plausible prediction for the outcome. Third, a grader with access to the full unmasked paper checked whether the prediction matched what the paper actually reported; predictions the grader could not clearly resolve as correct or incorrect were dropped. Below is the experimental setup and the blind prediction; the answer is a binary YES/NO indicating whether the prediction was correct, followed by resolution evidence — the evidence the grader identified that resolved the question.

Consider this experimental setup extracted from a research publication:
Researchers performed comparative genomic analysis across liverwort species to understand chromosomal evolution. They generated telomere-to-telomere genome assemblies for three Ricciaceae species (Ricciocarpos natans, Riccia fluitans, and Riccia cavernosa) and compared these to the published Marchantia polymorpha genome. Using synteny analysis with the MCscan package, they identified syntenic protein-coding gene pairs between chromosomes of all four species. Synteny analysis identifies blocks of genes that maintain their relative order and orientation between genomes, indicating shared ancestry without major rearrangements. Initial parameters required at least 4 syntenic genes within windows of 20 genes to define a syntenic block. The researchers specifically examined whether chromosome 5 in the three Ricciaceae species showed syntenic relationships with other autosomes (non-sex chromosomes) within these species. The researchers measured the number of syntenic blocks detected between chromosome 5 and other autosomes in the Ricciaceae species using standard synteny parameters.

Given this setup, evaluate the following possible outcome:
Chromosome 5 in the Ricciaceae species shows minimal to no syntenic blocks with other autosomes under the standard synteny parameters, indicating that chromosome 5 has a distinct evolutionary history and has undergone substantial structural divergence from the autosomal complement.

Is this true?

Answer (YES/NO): YES